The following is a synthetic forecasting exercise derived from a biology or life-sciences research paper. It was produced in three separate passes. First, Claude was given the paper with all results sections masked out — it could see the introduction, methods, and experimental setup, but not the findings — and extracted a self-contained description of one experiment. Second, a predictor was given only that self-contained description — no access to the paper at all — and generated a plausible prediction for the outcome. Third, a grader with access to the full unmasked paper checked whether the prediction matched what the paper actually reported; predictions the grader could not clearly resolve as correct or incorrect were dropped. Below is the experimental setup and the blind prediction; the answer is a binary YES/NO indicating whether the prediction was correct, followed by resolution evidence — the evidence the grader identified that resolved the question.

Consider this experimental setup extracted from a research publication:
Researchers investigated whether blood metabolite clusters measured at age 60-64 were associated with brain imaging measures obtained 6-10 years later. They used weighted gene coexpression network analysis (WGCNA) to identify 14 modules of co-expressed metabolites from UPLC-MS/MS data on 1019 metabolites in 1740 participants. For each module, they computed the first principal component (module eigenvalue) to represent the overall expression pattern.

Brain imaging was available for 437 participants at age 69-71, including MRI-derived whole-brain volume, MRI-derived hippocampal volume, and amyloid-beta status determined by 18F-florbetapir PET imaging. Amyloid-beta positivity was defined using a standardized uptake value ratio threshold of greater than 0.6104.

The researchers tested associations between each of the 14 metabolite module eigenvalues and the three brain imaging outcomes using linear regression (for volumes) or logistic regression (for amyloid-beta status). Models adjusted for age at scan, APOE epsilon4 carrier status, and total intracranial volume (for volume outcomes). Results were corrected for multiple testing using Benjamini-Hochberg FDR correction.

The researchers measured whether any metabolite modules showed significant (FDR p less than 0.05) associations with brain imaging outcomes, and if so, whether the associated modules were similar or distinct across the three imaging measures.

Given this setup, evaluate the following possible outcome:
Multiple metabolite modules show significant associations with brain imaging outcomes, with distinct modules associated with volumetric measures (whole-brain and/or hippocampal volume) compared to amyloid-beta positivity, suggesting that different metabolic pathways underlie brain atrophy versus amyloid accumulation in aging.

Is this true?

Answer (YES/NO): NO